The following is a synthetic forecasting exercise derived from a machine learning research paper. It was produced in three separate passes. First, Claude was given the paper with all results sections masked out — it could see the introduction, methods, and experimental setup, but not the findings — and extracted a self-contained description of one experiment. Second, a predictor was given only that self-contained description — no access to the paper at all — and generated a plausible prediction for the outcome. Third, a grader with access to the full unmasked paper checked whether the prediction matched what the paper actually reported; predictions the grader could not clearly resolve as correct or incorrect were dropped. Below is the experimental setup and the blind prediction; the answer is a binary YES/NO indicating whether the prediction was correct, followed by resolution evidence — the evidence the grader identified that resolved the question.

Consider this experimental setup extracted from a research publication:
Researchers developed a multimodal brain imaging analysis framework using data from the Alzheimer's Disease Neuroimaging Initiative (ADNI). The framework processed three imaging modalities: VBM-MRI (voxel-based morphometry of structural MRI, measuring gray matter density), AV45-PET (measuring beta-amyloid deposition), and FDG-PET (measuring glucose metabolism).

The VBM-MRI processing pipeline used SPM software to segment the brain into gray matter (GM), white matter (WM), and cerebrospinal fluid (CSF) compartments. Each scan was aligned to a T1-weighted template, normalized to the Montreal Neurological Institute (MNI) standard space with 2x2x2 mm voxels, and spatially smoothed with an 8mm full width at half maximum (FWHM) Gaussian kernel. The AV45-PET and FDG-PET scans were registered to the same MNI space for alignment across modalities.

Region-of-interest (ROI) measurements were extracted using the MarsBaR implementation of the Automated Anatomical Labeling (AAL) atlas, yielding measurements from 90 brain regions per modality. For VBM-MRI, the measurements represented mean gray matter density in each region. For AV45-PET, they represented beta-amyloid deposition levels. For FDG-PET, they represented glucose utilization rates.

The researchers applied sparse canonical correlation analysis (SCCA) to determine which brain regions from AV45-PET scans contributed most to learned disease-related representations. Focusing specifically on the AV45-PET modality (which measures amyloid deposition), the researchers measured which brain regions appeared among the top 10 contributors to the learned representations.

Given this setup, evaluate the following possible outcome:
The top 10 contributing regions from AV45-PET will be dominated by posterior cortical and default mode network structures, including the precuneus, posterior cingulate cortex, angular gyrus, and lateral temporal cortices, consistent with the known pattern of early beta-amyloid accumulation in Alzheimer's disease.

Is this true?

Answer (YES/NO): NO